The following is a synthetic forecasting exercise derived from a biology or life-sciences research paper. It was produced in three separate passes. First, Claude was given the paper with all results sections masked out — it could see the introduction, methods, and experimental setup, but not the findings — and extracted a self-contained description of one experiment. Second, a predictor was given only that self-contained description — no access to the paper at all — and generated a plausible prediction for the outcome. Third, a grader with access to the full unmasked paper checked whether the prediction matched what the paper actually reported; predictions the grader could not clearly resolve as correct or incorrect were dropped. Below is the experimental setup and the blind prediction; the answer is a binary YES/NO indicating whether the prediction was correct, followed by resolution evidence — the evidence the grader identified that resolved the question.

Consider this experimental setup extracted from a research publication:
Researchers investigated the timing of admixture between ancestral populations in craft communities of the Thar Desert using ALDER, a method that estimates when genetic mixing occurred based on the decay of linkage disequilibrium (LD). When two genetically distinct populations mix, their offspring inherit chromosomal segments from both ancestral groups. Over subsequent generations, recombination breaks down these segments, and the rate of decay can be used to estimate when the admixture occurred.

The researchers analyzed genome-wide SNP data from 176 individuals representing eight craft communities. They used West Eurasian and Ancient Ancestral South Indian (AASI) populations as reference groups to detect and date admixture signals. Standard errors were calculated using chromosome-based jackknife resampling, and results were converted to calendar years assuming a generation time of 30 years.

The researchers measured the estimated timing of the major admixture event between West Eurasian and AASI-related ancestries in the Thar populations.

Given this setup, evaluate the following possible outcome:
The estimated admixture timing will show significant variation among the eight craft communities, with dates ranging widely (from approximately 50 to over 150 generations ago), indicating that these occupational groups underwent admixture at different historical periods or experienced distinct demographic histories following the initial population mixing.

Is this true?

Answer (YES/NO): NO